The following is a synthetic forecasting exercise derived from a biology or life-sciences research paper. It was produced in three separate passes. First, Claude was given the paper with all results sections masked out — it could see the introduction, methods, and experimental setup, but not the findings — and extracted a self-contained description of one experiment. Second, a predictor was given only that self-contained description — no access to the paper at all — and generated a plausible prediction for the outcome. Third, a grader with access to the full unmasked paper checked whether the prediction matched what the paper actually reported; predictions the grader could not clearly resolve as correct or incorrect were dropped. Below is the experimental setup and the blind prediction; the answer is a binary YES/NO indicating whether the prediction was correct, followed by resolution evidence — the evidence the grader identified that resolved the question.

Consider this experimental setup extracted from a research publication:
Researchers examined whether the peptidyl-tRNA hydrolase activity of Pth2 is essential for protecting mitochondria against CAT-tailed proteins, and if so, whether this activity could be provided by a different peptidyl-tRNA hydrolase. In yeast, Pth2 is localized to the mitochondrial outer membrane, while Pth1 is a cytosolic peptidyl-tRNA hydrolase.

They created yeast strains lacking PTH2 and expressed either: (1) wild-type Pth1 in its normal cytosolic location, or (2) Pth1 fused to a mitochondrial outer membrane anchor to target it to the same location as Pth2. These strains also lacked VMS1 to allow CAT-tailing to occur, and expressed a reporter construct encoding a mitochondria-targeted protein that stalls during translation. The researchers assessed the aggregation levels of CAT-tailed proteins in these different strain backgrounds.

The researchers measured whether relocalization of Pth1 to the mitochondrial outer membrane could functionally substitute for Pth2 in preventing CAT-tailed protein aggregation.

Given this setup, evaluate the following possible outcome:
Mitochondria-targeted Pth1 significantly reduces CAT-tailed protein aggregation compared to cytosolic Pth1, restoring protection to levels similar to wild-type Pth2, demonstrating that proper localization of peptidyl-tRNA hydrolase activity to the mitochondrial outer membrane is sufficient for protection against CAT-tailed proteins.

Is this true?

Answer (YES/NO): NO